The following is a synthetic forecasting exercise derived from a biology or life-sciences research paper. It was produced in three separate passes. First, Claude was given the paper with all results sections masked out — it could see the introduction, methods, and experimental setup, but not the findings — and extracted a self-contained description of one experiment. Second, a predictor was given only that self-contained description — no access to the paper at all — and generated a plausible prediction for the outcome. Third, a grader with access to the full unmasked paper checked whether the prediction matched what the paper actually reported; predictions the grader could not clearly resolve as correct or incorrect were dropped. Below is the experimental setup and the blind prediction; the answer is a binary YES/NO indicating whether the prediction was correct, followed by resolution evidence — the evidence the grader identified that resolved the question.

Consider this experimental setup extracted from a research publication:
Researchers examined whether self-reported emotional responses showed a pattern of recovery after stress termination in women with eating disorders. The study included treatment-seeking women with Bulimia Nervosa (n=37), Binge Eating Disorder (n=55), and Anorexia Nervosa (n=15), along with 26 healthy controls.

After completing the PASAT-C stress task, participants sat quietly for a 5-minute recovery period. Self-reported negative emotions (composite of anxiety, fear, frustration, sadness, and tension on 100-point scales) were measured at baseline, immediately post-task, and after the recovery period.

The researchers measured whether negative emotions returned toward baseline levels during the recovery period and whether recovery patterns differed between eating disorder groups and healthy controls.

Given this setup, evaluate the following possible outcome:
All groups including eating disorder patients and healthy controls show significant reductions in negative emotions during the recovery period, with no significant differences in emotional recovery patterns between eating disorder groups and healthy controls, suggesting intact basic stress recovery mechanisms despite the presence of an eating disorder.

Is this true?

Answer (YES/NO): YES